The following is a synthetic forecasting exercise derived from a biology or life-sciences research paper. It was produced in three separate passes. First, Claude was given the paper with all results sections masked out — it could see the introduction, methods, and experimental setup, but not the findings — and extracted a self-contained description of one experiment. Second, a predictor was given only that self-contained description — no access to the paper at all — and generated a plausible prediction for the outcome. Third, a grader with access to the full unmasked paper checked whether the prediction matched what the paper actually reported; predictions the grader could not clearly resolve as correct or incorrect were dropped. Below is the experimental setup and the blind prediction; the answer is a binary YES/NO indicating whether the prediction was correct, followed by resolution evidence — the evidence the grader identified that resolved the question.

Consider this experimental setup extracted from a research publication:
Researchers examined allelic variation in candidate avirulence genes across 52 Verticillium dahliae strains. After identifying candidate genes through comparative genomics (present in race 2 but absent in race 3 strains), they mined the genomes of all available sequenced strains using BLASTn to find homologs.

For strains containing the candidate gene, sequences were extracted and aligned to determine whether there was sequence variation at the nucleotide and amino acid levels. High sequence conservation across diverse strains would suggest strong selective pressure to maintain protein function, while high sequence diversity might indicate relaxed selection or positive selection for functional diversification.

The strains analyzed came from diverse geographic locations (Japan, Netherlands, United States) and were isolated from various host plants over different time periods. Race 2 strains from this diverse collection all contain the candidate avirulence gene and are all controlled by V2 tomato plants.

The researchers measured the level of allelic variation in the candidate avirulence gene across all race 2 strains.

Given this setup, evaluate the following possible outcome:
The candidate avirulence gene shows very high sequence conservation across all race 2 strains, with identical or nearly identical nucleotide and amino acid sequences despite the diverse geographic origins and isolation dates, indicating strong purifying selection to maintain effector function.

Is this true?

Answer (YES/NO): NO